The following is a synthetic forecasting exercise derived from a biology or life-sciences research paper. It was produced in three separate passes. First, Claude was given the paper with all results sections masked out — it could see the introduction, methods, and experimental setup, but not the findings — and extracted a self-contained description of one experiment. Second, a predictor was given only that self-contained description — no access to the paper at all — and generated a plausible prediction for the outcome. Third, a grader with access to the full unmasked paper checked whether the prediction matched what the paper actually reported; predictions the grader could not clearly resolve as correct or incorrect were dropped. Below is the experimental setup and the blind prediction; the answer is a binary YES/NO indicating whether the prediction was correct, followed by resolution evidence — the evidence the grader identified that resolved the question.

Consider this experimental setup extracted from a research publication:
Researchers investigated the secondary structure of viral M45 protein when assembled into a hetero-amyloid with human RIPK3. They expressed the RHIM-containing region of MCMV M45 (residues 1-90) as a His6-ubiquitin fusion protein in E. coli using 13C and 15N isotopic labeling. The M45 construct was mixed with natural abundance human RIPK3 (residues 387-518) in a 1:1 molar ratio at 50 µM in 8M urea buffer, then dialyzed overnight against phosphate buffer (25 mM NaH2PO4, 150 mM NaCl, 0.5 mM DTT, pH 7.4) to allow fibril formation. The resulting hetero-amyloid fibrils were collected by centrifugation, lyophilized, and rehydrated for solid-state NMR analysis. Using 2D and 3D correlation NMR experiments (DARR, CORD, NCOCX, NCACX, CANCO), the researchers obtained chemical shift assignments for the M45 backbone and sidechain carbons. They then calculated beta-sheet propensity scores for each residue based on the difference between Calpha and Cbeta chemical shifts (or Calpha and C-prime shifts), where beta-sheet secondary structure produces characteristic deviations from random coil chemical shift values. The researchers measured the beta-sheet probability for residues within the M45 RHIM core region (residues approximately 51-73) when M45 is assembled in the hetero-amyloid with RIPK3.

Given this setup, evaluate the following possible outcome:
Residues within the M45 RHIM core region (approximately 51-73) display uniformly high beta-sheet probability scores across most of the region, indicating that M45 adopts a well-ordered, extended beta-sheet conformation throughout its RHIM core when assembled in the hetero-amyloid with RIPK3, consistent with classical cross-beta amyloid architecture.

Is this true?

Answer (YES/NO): NO